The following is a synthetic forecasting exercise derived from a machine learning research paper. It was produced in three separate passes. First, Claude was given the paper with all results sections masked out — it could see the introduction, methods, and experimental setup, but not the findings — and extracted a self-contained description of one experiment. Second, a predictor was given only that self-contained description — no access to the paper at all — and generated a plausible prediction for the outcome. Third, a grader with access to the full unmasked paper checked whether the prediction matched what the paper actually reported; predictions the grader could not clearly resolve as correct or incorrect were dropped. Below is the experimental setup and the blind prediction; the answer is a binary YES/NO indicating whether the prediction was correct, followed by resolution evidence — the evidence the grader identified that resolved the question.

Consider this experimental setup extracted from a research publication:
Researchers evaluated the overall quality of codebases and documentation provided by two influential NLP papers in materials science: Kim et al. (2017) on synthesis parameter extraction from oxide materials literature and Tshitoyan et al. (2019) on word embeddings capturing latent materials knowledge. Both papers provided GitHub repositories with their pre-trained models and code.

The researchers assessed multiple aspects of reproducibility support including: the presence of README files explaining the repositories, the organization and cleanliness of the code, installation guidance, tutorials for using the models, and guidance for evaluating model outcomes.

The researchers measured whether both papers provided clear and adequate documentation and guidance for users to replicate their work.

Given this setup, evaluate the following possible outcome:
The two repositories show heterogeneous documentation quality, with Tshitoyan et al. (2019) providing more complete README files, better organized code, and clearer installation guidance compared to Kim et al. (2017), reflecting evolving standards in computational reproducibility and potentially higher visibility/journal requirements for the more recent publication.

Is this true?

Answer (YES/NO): NO